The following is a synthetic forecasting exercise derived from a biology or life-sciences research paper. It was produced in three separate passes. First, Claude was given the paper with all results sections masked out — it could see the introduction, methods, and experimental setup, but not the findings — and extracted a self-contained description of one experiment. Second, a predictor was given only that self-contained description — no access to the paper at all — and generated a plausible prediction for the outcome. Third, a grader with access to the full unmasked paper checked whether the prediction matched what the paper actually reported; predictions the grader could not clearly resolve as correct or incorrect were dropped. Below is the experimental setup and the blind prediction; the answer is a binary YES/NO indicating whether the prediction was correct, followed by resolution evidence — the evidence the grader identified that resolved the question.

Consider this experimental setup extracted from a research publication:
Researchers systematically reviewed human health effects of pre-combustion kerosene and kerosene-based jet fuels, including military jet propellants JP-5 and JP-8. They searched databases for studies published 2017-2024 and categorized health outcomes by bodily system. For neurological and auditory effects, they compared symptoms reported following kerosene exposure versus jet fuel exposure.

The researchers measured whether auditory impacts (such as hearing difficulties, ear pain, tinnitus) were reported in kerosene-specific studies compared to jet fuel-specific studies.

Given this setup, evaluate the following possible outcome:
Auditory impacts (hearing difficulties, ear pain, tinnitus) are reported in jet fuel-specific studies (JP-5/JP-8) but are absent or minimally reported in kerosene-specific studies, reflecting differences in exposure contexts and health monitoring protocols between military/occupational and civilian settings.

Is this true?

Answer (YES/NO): YES